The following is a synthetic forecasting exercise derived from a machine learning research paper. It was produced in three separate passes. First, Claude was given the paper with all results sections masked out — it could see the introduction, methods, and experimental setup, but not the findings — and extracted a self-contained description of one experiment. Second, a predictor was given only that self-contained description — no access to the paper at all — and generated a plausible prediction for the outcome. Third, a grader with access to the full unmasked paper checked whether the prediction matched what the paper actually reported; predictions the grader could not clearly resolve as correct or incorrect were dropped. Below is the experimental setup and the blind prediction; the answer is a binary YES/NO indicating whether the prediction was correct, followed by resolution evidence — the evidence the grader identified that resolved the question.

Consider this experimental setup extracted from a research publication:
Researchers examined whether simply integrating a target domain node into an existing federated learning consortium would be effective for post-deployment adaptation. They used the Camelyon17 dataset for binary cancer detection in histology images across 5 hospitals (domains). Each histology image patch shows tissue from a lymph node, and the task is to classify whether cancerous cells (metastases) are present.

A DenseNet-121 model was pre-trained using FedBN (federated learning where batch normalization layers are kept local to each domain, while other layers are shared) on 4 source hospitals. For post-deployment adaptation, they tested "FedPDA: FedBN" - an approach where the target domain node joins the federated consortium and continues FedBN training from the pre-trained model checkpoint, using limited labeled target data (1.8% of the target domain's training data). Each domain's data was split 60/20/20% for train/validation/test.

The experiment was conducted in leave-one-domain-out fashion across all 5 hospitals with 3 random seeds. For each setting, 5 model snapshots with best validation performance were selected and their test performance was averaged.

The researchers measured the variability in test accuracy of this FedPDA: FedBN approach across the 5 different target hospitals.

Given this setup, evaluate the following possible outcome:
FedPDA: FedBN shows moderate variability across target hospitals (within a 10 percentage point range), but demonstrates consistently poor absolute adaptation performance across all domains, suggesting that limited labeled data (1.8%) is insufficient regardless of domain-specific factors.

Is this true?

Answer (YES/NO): NO